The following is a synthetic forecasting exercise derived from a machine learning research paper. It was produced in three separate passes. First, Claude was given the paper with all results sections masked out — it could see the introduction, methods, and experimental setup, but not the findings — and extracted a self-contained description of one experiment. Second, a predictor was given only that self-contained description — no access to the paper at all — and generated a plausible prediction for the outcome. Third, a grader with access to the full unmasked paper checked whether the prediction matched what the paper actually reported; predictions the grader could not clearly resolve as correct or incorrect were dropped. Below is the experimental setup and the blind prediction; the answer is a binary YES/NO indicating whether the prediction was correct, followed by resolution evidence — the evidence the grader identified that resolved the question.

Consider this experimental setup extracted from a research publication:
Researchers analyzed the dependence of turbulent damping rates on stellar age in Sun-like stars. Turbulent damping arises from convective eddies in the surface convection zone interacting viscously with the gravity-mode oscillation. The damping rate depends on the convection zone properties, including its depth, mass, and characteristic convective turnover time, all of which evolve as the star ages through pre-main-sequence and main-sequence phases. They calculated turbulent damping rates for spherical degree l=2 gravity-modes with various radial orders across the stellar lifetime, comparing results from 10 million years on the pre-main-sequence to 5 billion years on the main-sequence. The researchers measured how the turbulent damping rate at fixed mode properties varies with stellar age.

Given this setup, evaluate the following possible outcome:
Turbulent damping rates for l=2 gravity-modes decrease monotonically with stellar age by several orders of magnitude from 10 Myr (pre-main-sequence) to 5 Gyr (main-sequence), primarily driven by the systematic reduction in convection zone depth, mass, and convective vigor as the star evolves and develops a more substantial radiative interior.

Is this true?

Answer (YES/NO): NO